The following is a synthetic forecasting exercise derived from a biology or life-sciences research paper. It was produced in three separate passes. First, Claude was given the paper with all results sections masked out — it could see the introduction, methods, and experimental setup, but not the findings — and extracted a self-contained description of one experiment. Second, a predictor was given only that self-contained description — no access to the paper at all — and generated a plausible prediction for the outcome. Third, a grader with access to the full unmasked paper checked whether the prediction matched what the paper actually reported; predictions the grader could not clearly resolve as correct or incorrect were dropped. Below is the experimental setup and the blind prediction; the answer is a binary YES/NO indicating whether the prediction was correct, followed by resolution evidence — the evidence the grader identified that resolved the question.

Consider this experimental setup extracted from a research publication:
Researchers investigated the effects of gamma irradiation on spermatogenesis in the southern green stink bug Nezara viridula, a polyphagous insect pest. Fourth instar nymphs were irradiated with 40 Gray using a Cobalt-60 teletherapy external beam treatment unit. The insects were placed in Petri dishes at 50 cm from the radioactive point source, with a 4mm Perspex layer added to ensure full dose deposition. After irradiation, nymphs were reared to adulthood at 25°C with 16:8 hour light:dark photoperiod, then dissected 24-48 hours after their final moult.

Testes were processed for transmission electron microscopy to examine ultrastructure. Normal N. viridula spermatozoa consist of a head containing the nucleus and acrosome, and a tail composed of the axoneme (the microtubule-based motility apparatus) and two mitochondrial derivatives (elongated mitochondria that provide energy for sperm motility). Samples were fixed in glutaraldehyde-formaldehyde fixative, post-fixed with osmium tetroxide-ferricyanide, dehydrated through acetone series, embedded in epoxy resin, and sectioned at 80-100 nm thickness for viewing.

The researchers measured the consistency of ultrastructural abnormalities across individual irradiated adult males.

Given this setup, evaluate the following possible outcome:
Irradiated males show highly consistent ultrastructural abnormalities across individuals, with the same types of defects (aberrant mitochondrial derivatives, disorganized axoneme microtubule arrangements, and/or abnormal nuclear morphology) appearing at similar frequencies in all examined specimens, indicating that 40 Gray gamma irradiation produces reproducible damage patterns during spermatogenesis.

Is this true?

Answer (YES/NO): NO